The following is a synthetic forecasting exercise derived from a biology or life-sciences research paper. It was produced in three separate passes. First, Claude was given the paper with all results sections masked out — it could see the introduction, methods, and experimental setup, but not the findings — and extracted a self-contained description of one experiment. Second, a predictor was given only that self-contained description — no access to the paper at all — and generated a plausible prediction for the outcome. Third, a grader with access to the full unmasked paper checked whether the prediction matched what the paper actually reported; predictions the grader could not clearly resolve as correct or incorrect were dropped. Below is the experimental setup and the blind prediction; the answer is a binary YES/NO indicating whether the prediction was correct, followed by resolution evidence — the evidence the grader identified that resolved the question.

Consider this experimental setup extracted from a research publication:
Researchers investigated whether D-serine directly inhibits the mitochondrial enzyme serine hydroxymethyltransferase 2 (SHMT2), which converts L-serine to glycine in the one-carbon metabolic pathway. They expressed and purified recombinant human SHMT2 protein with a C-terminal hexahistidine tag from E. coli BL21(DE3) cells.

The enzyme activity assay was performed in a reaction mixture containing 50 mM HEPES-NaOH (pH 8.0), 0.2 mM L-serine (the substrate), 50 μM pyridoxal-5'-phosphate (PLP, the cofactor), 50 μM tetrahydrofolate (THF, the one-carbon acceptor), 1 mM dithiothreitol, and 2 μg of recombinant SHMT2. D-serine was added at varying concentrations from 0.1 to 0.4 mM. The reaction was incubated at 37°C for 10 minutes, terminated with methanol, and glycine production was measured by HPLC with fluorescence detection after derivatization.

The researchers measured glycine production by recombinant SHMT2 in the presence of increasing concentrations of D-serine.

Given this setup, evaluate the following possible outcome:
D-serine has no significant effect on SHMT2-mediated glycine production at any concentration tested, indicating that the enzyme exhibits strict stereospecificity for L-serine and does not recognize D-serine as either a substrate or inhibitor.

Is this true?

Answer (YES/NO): YES